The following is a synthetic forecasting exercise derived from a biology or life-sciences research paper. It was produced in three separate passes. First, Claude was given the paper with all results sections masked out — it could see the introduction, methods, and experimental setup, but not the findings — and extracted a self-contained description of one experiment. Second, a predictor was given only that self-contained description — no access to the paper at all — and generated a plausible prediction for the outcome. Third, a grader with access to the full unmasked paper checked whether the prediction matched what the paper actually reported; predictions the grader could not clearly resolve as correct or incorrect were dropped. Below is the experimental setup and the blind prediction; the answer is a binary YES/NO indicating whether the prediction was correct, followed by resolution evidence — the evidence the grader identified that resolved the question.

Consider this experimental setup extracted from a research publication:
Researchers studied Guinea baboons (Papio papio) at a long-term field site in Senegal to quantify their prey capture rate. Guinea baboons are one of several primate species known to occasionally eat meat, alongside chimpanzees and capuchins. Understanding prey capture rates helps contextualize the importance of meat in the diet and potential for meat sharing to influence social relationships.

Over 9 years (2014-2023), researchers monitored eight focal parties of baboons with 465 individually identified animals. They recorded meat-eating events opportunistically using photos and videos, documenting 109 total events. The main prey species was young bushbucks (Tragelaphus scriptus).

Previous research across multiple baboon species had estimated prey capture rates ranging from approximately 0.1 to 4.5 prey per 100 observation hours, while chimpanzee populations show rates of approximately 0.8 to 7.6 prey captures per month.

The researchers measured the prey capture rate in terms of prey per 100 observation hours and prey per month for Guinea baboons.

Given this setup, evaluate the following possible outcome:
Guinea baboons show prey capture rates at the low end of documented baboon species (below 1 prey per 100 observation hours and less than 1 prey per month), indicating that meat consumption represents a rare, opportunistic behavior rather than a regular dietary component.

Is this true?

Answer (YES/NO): NO